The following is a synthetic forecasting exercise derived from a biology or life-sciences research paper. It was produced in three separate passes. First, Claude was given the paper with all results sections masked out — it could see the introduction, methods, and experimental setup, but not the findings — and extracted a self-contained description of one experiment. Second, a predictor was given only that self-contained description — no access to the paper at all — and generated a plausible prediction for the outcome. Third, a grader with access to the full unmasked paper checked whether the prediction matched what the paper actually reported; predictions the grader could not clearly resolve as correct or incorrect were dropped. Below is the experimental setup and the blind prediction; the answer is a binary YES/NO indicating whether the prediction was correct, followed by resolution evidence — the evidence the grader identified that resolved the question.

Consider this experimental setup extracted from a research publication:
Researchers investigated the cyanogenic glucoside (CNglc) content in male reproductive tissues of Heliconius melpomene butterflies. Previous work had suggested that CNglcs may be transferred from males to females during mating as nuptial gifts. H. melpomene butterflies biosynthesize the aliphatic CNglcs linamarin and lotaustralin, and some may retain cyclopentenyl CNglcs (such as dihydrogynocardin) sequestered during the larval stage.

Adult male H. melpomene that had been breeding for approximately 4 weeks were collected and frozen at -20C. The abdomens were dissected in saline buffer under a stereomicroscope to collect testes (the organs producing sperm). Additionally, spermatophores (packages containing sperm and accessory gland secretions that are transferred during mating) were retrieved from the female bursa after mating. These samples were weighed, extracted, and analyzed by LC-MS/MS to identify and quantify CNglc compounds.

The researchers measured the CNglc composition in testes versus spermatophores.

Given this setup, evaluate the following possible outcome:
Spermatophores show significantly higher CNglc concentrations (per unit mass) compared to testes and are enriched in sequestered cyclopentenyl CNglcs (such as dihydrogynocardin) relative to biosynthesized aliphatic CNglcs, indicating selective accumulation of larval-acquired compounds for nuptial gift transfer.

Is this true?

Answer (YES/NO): NO